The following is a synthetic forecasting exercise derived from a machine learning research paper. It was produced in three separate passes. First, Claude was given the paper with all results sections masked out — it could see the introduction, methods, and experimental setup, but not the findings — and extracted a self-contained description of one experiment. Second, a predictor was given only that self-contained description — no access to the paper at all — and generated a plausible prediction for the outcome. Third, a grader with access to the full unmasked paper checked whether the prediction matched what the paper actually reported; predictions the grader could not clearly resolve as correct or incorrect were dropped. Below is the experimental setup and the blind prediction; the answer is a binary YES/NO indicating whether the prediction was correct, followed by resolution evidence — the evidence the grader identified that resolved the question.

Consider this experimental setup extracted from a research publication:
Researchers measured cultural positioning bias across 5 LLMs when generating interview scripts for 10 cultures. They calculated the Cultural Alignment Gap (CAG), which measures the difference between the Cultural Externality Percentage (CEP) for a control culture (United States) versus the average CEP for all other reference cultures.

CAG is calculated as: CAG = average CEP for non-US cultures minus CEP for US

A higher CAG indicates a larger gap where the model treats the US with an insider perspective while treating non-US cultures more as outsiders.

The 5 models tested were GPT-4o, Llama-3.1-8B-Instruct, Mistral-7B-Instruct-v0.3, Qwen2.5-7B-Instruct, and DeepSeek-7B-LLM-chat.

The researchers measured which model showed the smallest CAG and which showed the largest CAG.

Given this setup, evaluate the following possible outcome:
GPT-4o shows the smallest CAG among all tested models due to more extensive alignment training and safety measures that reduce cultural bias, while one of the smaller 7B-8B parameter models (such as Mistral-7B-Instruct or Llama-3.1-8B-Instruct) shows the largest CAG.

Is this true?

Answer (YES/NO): NO